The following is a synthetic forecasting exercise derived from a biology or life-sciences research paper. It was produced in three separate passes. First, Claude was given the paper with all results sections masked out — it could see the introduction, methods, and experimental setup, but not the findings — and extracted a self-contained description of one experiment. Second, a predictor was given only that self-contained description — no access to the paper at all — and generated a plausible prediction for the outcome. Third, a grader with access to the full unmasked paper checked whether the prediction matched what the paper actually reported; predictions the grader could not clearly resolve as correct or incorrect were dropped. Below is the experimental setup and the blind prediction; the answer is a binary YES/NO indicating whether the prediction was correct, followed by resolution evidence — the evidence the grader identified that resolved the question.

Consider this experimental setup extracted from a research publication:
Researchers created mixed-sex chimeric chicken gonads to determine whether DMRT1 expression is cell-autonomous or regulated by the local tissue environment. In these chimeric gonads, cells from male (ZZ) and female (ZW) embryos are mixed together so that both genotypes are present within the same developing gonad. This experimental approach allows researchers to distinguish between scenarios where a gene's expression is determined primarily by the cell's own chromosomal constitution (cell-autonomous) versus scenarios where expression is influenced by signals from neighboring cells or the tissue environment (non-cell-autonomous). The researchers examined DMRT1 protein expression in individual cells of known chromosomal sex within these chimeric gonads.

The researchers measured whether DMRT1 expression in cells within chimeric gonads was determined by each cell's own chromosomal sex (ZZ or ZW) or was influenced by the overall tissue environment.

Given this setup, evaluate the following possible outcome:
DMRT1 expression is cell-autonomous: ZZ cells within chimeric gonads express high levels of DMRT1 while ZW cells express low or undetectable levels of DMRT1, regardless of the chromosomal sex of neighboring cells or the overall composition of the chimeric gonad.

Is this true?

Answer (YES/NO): NO